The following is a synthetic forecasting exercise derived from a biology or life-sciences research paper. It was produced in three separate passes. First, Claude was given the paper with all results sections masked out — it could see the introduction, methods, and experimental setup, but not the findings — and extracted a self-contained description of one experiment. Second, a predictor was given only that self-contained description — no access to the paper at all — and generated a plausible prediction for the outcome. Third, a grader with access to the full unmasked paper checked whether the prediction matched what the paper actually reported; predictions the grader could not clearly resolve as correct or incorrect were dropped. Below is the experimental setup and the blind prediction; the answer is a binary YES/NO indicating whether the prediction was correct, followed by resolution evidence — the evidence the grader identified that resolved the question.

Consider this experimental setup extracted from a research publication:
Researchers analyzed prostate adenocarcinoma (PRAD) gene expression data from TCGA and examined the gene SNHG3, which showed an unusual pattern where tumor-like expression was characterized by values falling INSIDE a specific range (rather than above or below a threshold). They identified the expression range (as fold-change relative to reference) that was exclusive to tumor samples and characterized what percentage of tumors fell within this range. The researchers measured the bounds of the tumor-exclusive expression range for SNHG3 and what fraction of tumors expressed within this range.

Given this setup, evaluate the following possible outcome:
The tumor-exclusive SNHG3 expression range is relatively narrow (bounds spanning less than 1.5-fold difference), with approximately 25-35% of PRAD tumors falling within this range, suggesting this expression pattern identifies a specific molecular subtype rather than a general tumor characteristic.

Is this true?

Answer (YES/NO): NO